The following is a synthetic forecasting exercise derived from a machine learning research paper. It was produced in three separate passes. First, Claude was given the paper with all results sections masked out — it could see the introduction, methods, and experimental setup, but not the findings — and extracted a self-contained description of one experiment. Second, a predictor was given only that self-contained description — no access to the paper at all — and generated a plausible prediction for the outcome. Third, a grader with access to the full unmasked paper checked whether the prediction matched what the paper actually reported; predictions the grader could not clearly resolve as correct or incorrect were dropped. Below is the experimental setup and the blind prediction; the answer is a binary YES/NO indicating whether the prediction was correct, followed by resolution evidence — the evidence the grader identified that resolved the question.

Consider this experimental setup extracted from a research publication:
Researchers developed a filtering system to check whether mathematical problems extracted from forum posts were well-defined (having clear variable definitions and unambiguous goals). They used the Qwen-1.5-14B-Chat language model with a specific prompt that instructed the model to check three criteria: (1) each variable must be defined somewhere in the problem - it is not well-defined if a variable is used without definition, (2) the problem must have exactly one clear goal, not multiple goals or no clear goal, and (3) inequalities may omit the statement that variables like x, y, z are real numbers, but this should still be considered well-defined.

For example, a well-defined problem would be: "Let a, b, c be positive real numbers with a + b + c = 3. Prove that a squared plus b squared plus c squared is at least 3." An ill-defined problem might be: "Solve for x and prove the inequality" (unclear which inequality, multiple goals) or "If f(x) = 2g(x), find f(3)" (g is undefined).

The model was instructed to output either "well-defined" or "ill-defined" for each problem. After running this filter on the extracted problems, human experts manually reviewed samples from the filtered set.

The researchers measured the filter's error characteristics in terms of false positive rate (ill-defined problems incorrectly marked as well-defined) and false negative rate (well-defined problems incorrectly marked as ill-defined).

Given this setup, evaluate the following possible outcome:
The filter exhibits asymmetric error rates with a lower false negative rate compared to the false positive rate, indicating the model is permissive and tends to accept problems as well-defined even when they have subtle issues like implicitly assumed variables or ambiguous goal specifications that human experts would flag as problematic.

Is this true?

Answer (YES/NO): NO